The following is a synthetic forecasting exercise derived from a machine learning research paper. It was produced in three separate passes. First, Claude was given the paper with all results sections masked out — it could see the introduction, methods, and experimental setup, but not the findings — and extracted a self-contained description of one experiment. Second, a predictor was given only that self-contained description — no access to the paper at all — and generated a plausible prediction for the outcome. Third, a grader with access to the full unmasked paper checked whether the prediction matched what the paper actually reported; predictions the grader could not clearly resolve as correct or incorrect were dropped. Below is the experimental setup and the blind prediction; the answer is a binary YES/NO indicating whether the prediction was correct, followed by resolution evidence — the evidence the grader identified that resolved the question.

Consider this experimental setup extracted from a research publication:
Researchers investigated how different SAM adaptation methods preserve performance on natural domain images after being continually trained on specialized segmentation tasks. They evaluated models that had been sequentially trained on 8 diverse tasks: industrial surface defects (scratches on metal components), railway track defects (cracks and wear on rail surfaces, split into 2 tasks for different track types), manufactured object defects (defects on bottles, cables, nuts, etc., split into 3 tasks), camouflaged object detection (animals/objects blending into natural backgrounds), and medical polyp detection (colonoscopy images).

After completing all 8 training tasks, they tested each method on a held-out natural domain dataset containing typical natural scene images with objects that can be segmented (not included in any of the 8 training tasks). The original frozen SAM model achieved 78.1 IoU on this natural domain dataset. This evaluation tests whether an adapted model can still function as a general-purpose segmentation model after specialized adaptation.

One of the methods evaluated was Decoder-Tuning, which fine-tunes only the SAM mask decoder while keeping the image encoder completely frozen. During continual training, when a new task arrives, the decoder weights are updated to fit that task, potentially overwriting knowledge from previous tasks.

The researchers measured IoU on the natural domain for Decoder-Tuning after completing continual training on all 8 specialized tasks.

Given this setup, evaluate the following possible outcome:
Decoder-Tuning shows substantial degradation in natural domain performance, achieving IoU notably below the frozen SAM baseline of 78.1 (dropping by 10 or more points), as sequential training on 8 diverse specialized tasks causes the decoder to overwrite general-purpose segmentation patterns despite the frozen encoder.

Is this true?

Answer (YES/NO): YES